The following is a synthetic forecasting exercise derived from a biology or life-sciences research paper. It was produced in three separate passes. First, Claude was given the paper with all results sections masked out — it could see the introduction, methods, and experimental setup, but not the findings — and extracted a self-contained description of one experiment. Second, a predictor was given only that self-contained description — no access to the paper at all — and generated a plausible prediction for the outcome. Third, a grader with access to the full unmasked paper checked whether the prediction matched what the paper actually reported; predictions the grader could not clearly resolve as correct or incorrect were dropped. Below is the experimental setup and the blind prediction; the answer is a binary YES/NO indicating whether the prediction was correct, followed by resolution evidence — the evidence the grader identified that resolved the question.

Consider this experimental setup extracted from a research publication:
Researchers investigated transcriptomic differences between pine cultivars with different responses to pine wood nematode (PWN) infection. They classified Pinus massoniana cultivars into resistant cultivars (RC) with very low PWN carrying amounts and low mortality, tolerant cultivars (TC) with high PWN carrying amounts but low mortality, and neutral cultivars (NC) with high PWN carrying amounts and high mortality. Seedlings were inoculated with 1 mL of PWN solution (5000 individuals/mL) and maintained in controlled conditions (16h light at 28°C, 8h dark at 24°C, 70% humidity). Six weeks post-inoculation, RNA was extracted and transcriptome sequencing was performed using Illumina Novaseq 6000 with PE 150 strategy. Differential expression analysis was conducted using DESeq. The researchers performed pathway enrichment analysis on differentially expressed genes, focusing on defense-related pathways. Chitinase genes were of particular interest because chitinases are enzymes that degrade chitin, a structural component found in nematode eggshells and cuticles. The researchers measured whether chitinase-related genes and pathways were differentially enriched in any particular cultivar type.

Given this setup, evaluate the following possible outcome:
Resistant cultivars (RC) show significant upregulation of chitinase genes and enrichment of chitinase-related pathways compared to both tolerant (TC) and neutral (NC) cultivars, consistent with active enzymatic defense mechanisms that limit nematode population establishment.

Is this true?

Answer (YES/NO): YES